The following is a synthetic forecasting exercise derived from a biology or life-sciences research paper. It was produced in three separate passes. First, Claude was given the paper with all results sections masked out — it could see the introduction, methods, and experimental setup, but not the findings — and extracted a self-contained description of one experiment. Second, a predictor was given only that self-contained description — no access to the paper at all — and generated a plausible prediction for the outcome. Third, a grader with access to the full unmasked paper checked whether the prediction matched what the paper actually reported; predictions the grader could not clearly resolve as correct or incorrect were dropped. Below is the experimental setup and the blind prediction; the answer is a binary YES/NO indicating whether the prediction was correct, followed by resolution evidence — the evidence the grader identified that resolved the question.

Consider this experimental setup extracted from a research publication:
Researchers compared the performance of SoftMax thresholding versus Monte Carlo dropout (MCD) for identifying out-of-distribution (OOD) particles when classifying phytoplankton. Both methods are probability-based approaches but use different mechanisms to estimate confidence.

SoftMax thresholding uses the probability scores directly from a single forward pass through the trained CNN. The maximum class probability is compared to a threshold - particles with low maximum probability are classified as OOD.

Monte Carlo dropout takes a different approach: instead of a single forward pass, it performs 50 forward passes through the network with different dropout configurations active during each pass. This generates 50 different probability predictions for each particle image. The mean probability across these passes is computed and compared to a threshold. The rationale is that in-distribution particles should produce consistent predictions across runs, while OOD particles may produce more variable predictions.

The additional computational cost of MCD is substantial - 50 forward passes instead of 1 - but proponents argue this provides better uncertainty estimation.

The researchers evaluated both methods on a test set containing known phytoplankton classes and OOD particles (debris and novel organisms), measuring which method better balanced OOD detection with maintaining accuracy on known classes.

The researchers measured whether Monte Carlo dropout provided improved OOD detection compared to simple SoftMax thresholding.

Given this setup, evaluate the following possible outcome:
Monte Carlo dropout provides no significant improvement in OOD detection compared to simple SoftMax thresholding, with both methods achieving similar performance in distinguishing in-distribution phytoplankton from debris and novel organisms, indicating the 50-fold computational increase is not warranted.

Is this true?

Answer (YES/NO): YES